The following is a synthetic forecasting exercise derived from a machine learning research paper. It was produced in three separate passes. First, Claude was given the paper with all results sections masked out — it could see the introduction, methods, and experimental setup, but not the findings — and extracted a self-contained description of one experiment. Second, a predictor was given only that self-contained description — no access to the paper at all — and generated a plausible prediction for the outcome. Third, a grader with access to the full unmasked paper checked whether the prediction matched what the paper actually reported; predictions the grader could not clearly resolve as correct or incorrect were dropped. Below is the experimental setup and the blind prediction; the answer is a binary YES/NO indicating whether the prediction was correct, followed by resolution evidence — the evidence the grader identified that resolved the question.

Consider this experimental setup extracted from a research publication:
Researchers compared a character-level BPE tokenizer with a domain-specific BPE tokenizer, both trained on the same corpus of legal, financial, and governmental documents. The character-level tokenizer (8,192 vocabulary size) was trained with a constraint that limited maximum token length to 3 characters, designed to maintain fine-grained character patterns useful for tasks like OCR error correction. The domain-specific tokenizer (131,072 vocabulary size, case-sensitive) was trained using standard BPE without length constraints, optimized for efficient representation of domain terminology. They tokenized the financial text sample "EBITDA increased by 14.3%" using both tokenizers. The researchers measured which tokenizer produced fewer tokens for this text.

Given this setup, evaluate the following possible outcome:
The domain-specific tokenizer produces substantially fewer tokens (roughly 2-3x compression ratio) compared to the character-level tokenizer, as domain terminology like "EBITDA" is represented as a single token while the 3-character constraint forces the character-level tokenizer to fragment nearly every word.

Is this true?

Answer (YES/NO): NO